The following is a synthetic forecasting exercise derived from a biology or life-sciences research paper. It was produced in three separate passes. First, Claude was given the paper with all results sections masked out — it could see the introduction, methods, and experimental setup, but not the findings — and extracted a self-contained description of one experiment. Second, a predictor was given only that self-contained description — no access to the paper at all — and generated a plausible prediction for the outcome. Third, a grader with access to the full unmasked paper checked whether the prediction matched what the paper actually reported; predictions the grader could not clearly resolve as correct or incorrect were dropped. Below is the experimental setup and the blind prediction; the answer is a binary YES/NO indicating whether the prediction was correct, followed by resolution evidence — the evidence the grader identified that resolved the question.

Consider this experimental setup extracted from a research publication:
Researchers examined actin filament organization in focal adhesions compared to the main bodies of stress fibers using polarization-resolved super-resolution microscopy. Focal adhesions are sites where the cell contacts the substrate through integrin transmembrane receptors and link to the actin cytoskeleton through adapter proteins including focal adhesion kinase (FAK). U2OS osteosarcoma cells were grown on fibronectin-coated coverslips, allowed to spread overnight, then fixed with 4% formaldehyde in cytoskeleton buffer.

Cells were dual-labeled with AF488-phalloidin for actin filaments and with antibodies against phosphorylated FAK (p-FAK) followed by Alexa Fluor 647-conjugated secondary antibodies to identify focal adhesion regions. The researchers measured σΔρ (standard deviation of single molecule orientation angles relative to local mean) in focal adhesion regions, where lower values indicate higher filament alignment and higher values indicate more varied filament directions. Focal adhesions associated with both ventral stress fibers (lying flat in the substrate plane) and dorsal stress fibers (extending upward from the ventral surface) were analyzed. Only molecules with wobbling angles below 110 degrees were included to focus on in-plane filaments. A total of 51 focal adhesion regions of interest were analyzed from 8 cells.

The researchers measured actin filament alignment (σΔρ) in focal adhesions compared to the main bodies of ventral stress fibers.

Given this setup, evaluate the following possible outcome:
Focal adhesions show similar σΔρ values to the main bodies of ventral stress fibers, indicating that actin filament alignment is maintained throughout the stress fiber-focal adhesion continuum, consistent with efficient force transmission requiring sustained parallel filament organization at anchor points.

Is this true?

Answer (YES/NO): NO